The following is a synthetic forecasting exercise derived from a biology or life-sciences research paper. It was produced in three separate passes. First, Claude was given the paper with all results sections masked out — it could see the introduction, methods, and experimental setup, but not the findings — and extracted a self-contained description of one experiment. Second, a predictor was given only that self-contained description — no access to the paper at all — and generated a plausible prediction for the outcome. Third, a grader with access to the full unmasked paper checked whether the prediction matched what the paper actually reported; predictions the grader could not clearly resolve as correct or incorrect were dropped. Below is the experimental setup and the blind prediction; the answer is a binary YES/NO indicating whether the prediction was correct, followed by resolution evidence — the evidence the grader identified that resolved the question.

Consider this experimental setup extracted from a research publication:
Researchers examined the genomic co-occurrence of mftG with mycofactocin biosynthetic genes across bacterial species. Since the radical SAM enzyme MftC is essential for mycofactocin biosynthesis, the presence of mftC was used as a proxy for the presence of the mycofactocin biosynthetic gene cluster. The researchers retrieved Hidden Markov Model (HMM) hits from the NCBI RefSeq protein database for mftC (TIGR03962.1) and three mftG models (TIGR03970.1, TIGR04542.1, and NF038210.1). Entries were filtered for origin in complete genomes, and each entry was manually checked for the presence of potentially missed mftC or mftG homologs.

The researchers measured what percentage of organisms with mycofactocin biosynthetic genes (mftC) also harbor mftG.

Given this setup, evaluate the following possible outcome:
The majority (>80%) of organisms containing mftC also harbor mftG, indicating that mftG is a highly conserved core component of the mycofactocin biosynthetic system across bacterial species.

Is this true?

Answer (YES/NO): NO